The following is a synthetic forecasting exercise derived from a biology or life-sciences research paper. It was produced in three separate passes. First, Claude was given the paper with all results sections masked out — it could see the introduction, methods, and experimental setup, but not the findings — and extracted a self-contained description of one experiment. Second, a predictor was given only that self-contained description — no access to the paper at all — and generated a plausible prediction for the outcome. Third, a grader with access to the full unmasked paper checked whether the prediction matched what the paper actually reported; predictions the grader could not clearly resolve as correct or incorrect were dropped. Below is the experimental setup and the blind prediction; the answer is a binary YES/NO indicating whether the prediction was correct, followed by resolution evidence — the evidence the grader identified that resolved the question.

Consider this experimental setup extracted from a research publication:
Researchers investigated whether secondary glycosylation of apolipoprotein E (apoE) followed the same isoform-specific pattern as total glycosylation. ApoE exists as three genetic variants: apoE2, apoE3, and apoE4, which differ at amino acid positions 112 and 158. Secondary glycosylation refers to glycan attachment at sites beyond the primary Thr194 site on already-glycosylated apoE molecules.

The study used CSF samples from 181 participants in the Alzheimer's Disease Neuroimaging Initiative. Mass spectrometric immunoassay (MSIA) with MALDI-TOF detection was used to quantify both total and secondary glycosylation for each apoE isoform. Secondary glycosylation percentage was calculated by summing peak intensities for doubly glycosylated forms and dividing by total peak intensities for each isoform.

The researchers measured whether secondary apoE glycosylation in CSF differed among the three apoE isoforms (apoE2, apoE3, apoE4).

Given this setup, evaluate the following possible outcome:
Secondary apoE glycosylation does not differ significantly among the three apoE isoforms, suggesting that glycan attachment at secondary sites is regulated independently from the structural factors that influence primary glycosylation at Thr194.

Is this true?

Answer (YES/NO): NO